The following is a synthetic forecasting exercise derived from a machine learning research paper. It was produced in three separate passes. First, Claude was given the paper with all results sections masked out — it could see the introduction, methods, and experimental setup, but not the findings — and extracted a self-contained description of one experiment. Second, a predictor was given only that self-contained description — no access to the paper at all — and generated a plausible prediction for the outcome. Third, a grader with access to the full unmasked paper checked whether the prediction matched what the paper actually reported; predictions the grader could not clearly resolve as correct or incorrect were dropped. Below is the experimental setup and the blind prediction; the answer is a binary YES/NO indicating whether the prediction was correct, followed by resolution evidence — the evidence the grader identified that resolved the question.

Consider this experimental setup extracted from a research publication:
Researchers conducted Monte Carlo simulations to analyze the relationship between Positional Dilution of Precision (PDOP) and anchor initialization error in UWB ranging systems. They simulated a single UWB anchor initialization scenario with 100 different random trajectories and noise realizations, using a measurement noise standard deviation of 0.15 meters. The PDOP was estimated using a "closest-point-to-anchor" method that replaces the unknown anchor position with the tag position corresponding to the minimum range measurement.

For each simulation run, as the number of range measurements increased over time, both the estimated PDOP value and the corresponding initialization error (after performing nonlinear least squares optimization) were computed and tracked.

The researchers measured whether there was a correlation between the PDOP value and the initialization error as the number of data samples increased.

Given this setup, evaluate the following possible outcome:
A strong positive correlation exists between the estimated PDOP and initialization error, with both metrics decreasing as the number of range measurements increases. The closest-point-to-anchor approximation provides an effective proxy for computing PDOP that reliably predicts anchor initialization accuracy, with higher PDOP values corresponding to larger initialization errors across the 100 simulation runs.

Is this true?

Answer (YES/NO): YES